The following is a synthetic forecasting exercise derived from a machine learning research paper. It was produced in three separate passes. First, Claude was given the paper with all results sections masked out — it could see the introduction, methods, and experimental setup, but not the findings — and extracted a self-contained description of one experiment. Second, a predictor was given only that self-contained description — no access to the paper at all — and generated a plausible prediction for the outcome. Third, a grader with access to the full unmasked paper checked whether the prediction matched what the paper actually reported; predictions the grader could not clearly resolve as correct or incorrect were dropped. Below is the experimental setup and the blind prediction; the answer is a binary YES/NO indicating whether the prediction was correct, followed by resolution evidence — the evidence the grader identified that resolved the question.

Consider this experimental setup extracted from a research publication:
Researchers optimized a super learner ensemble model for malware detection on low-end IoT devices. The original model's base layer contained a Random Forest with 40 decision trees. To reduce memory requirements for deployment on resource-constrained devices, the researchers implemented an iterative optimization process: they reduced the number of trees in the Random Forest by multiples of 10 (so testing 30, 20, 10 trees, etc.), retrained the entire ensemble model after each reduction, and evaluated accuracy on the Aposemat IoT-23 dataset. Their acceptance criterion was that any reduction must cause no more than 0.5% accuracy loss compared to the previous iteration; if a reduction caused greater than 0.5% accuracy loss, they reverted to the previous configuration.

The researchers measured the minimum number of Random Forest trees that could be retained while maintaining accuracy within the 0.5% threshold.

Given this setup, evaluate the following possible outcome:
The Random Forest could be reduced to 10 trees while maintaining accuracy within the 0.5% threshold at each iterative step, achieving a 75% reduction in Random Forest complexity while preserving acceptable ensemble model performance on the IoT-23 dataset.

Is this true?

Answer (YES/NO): YES